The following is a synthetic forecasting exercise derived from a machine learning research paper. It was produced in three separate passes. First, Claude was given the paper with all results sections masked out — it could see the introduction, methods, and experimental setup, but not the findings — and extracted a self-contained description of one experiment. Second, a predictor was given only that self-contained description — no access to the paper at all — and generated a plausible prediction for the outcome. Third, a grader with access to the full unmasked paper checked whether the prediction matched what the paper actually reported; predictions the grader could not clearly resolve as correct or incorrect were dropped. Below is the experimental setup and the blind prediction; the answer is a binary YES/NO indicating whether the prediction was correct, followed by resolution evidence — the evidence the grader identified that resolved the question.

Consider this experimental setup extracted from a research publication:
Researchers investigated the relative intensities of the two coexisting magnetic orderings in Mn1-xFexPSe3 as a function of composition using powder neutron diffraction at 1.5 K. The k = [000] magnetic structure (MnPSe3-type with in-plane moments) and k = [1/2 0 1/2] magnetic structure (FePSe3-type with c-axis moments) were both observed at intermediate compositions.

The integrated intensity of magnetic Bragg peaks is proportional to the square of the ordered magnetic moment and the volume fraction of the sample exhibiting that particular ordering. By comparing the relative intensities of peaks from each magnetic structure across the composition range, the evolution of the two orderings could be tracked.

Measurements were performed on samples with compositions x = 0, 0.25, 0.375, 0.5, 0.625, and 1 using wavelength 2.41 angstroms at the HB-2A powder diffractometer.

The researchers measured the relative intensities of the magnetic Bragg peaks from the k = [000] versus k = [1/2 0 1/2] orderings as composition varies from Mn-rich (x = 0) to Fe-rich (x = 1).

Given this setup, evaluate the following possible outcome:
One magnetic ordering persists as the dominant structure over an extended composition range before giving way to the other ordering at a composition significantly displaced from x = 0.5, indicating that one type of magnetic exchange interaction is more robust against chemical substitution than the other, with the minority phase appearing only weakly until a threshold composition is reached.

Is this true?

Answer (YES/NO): NO